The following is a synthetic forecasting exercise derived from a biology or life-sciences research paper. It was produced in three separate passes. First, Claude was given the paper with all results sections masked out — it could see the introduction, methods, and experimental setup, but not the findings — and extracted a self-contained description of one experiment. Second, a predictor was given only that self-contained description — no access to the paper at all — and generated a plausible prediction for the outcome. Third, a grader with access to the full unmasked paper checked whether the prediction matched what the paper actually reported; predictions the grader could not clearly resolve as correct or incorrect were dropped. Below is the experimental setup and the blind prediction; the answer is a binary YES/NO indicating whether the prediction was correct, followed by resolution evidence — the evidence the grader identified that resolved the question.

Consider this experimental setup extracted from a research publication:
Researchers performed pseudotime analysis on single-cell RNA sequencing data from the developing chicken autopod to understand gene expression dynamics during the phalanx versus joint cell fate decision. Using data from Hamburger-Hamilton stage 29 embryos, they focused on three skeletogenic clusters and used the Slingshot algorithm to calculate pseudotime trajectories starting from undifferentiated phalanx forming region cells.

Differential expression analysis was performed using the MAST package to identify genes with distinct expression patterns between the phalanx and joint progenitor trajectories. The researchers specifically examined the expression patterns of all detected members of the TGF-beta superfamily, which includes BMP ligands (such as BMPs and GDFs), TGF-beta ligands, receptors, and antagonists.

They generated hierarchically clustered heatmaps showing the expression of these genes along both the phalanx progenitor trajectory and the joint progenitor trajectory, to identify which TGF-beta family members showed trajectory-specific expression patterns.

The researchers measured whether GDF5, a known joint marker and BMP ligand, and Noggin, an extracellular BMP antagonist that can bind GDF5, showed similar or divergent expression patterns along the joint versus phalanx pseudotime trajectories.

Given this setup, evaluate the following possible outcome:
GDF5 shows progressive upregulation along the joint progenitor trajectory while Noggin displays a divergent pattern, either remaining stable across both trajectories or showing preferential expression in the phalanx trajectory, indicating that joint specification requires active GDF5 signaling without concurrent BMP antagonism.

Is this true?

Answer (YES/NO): NO